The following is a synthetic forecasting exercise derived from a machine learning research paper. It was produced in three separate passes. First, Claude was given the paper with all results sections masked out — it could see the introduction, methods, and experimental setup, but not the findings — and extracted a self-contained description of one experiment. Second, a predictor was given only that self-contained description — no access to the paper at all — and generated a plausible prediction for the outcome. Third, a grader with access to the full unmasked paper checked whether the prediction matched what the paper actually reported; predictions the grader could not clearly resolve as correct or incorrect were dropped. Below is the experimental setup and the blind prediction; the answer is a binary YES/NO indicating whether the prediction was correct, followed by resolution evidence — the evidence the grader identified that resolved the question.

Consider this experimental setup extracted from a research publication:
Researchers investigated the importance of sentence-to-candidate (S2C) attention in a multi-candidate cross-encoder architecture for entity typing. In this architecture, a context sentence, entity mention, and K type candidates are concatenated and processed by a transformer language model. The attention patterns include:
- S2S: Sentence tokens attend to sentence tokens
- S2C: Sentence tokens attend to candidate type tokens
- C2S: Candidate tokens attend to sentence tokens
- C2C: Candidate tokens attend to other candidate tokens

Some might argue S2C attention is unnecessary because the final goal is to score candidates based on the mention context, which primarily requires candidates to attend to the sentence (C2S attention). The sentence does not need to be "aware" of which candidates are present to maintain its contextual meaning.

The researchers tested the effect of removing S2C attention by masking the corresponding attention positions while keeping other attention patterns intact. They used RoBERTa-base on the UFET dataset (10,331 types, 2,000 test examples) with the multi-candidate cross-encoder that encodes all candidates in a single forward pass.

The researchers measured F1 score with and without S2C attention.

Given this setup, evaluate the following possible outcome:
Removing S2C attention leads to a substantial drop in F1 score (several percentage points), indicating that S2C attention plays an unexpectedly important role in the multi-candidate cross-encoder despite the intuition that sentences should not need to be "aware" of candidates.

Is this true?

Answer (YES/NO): YES